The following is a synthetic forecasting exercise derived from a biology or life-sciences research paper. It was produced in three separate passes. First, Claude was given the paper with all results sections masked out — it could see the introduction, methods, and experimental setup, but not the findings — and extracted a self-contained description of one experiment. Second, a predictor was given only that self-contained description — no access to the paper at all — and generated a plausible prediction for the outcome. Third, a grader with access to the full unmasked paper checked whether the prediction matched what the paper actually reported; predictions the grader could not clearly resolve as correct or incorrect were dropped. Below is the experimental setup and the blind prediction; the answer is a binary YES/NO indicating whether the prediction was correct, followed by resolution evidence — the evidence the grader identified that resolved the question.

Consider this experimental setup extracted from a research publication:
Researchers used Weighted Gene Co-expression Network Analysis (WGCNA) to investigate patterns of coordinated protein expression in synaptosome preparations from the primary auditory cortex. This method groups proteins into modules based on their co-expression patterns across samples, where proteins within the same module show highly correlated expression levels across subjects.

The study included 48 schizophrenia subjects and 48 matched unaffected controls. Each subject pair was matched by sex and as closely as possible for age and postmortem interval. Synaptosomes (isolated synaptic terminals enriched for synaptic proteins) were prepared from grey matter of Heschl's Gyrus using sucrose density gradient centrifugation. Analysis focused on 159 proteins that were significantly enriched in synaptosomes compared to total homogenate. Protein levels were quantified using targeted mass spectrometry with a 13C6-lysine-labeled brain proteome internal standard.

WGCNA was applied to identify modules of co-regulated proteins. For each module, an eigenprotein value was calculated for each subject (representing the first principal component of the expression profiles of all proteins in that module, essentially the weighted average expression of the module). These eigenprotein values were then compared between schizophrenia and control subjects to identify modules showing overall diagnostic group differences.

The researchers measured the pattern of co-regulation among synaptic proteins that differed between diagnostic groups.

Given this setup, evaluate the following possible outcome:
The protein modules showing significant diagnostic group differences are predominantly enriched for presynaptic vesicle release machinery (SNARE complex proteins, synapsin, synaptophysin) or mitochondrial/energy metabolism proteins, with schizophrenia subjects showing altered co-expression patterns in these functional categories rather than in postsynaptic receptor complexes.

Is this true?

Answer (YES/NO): NO